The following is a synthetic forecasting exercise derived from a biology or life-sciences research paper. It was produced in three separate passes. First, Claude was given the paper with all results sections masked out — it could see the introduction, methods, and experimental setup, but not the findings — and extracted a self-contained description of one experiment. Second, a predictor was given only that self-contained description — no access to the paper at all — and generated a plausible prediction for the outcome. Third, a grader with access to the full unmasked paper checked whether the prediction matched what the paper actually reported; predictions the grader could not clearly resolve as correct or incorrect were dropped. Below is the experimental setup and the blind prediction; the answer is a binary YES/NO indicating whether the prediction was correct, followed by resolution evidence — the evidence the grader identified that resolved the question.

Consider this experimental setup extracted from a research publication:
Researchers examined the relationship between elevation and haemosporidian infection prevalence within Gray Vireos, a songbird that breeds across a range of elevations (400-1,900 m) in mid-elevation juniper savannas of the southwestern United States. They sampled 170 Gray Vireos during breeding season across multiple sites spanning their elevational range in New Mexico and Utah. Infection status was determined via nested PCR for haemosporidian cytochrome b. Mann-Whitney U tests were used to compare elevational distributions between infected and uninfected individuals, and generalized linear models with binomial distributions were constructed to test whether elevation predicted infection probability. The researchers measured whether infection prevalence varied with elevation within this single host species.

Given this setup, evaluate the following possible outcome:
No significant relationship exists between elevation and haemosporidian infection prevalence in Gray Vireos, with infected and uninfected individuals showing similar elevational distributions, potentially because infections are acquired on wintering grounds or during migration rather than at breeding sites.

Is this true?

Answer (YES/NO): NO